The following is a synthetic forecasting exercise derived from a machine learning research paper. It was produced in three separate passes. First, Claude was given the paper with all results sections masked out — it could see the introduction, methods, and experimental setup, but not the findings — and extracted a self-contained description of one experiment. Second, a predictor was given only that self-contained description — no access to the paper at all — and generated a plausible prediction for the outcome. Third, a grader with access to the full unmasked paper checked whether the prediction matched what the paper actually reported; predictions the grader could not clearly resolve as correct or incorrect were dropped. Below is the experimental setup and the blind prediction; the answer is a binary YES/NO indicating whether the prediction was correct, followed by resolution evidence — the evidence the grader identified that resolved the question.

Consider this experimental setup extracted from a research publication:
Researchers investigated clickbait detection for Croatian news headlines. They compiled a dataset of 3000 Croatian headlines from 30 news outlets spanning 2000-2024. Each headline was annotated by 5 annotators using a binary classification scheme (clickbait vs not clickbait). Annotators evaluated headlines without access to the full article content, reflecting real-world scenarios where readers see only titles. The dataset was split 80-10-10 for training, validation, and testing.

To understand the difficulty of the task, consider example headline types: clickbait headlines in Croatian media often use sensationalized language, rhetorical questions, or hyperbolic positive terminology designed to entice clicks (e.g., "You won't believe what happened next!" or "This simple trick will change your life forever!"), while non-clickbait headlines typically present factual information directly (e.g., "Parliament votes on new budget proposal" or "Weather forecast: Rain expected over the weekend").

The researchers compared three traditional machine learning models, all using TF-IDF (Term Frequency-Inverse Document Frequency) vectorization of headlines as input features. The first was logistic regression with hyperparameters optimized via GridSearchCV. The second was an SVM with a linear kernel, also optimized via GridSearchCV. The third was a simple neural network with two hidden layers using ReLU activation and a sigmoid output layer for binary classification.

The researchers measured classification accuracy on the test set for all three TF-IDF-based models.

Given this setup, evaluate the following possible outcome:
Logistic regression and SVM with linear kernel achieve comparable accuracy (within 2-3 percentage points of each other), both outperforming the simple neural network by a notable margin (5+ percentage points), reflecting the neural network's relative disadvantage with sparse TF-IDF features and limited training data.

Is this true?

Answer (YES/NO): NO